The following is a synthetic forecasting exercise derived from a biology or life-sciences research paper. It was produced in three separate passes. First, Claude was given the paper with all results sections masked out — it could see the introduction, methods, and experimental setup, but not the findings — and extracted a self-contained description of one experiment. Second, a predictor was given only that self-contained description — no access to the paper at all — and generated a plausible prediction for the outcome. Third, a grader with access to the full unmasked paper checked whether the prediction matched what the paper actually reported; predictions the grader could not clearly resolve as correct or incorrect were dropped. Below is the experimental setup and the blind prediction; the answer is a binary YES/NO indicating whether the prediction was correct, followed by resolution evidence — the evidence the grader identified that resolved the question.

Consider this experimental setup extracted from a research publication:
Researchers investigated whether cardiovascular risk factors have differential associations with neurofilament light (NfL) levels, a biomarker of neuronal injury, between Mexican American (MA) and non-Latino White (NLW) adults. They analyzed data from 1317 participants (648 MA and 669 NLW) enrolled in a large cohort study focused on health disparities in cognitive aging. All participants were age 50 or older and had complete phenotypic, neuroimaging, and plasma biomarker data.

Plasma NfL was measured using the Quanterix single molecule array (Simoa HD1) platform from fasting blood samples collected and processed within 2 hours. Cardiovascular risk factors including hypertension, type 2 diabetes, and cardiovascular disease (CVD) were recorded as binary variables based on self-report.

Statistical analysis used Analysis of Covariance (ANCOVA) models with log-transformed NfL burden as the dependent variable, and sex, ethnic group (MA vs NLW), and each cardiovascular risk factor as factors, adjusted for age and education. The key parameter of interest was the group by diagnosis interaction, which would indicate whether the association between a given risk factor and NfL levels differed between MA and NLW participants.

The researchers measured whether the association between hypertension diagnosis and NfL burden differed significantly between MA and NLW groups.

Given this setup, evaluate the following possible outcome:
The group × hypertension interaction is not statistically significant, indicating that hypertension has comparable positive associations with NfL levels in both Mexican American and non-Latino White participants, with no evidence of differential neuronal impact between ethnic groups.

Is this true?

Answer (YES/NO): YES